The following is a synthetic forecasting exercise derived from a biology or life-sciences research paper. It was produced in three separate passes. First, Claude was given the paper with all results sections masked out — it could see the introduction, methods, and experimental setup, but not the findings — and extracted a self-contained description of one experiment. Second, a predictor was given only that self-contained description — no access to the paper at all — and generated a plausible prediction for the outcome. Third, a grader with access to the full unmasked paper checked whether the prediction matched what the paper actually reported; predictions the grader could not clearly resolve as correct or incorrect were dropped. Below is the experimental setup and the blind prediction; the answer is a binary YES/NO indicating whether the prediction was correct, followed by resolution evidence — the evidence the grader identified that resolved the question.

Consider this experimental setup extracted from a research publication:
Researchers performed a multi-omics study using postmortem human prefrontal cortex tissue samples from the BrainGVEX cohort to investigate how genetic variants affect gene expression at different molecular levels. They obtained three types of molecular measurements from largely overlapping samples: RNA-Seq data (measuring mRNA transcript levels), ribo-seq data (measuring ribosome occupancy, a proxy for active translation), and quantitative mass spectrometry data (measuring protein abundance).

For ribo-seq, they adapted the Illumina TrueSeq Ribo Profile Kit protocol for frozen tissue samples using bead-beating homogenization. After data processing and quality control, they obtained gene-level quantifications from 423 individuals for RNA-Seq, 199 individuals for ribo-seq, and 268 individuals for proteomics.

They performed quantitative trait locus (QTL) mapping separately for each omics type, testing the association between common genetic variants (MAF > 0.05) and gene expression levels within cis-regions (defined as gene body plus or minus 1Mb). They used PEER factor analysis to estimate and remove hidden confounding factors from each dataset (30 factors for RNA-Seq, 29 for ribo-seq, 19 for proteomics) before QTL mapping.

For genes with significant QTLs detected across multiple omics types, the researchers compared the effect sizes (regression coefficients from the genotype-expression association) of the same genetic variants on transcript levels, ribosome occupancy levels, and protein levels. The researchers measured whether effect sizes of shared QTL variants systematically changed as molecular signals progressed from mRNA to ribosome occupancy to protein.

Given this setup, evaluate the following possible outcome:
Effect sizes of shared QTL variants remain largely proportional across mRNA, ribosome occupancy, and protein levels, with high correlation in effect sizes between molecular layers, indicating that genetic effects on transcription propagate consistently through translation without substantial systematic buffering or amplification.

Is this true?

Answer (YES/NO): NO